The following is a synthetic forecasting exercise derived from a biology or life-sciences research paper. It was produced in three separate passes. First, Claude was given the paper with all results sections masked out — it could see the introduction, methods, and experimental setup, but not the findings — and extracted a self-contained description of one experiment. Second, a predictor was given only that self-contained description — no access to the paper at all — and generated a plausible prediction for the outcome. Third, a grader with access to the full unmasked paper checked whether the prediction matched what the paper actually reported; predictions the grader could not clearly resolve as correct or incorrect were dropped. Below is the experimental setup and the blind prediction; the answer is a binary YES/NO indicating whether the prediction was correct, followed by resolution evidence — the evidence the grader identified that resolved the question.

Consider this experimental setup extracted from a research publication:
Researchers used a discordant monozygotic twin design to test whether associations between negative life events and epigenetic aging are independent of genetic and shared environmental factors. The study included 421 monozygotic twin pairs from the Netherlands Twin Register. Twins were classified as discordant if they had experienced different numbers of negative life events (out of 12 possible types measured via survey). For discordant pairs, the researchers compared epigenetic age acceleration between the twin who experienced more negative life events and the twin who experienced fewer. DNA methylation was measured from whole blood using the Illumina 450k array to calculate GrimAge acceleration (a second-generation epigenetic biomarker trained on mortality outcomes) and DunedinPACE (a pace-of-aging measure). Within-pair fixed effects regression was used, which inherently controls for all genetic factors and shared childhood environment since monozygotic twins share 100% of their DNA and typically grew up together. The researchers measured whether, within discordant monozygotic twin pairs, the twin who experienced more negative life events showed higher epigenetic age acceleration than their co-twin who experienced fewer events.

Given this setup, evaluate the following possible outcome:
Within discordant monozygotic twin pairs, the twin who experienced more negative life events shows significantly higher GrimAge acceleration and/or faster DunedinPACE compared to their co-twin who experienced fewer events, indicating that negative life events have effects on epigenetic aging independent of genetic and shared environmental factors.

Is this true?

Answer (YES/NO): NO